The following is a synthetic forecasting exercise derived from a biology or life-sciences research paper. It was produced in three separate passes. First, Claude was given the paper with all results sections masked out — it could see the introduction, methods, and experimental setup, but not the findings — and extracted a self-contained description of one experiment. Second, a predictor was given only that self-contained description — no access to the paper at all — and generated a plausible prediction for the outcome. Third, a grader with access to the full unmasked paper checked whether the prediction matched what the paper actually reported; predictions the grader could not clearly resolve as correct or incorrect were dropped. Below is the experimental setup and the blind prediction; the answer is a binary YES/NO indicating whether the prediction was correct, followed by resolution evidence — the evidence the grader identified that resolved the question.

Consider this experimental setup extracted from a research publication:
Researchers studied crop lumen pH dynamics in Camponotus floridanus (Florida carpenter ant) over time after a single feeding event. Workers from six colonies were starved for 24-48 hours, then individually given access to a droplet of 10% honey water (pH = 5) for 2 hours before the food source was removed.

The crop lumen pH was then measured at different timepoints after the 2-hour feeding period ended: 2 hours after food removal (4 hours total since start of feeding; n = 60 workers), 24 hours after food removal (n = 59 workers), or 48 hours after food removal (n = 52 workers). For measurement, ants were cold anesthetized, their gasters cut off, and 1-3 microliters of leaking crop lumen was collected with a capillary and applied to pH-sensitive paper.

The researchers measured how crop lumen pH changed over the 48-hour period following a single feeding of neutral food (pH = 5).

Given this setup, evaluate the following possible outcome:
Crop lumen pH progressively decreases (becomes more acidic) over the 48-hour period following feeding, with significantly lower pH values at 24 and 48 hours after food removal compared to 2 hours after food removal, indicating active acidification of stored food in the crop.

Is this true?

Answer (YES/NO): YES